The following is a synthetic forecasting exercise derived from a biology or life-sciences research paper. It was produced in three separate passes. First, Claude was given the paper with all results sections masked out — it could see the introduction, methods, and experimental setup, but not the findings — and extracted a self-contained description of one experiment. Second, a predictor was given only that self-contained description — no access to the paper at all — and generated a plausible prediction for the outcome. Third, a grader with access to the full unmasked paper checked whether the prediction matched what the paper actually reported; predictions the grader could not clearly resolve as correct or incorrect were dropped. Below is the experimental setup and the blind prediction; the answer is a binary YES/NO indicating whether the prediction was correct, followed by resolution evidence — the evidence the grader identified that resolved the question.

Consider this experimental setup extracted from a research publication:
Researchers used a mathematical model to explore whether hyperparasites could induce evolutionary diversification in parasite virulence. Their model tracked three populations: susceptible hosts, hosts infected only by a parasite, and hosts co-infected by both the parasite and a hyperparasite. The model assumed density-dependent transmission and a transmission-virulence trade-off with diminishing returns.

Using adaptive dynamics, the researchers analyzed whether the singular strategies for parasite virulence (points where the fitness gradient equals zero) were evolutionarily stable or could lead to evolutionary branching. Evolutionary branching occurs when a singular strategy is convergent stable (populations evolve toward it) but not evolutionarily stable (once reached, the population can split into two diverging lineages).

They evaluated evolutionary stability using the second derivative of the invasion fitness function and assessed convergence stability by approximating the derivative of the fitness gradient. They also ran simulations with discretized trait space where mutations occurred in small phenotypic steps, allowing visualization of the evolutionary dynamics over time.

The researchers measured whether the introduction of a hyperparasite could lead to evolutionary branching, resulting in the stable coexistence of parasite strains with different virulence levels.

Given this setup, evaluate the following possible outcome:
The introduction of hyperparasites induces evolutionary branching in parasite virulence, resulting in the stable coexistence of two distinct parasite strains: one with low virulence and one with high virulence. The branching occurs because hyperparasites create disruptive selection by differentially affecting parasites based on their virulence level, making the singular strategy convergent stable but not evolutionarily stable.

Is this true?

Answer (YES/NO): YES